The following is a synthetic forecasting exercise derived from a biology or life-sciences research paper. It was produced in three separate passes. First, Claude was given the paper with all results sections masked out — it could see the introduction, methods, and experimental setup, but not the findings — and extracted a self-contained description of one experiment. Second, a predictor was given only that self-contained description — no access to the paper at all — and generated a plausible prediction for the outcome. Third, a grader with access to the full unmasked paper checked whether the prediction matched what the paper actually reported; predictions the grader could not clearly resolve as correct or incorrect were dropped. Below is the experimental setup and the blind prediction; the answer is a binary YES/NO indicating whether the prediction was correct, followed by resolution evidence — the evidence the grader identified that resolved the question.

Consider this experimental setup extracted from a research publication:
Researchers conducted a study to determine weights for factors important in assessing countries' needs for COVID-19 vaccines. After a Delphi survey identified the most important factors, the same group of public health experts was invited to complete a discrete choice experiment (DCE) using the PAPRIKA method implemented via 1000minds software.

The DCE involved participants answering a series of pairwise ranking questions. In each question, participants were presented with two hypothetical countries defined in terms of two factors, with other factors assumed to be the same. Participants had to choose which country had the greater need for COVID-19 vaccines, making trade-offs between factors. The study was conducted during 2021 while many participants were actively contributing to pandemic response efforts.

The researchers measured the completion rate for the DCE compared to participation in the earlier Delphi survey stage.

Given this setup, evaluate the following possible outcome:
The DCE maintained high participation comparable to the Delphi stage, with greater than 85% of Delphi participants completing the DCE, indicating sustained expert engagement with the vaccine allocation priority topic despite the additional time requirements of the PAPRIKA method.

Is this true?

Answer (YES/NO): NO